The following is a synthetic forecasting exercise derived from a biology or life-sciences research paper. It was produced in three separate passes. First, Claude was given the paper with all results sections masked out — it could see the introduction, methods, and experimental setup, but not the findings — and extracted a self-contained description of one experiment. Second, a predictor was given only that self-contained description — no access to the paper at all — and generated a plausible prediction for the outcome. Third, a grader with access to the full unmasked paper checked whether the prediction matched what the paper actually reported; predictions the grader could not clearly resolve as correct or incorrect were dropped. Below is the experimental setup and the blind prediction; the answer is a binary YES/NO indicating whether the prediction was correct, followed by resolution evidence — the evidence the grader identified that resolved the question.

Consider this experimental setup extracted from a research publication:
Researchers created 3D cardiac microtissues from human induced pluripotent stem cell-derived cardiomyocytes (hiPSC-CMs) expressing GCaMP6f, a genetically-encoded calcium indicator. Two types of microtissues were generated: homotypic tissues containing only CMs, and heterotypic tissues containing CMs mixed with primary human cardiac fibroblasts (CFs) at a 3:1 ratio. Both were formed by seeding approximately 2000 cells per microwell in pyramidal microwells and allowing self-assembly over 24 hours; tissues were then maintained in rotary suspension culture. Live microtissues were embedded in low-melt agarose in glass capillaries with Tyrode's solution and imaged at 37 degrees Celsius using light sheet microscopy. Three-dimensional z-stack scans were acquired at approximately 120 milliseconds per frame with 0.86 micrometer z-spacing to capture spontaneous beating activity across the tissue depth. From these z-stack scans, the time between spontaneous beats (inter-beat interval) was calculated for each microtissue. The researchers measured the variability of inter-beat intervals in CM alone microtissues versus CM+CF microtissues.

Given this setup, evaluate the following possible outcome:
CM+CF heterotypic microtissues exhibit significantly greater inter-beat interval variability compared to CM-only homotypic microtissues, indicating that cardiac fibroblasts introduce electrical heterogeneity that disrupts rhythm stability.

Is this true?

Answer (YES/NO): YES